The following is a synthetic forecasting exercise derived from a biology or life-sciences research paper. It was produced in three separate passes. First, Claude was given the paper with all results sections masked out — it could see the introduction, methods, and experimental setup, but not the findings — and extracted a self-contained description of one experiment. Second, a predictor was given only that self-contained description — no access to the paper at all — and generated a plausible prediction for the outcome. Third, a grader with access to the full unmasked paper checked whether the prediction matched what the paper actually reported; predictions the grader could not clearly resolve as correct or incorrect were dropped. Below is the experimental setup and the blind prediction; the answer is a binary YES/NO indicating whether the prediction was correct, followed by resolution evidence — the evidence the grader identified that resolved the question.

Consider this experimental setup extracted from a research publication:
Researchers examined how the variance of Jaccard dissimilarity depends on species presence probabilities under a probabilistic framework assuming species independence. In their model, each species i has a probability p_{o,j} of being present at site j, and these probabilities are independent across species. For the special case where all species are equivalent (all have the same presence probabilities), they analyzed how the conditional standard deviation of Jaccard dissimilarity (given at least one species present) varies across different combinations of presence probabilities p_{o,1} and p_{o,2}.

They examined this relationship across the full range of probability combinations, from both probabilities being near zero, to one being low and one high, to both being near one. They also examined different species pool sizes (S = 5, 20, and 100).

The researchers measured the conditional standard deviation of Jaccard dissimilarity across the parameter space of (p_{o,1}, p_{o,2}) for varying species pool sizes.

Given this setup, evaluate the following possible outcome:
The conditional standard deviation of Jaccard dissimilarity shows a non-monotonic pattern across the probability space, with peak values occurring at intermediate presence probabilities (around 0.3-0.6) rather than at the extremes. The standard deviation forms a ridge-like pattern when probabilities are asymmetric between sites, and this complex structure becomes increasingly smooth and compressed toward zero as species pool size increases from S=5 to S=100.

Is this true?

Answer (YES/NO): NO